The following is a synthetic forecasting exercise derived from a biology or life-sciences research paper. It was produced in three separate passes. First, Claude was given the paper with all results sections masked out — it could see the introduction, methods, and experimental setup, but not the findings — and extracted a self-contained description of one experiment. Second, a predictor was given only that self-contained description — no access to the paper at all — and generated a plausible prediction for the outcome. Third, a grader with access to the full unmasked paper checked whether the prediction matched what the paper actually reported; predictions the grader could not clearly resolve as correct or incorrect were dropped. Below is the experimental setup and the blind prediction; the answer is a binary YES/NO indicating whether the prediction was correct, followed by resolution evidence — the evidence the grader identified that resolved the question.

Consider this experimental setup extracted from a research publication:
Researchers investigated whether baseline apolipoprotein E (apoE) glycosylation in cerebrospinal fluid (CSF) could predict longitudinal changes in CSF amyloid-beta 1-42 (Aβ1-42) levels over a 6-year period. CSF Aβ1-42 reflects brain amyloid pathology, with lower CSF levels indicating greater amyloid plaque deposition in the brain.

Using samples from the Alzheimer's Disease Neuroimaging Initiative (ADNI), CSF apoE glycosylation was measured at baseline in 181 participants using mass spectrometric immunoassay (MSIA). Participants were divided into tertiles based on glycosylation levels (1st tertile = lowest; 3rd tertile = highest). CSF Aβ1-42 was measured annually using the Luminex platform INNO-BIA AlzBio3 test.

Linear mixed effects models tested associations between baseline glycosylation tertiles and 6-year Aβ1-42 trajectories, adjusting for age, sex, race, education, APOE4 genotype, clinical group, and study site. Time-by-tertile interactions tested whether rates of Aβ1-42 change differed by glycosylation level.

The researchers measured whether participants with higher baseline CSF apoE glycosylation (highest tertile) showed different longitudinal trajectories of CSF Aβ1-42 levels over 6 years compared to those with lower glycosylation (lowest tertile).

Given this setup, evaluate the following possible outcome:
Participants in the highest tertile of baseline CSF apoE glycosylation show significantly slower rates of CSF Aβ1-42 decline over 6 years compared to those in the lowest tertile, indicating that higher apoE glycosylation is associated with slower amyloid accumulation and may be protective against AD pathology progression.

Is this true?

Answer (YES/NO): YES